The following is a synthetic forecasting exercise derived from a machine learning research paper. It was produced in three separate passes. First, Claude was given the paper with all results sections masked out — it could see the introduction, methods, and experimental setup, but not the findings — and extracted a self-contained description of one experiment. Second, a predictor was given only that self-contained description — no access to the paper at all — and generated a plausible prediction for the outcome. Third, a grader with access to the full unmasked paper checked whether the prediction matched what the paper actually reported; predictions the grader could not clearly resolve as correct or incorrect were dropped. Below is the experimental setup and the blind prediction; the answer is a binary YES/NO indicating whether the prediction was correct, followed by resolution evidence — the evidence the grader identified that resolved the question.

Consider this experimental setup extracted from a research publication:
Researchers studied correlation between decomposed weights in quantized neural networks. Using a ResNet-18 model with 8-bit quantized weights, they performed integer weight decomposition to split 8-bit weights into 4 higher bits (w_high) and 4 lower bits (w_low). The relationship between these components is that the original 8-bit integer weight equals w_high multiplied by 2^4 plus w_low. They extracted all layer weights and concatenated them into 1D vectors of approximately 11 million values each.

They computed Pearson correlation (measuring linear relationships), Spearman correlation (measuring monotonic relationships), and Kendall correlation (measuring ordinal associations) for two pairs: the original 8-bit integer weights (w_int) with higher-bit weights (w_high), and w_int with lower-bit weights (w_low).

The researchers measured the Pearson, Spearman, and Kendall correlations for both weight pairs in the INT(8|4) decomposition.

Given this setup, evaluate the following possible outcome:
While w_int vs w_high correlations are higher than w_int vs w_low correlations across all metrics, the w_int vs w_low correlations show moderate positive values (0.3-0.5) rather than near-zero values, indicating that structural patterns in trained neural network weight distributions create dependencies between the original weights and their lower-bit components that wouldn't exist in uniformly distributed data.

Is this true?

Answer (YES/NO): NO